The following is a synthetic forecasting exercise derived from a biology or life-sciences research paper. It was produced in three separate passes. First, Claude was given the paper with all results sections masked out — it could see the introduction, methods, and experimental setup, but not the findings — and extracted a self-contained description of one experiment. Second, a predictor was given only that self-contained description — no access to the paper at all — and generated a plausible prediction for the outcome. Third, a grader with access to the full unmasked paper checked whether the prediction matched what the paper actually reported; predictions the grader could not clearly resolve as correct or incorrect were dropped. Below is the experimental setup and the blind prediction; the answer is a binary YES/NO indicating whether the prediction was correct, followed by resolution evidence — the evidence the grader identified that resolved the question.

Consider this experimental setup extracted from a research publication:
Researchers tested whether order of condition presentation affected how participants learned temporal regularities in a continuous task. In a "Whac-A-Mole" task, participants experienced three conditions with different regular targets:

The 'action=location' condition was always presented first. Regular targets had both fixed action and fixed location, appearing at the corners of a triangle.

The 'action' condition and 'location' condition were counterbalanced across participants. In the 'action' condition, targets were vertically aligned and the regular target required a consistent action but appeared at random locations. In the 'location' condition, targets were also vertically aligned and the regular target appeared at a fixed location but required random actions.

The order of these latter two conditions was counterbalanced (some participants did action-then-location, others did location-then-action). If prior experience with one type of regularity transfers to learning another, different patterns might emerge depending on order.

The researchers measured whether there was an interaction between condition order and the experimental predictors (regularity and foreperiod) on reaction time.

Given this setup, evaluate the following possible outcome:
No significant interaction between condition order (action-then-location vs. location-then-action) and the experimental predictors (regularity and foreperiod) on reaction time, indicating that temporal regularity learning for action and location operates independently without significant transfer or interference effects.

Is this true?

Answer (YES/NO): YES